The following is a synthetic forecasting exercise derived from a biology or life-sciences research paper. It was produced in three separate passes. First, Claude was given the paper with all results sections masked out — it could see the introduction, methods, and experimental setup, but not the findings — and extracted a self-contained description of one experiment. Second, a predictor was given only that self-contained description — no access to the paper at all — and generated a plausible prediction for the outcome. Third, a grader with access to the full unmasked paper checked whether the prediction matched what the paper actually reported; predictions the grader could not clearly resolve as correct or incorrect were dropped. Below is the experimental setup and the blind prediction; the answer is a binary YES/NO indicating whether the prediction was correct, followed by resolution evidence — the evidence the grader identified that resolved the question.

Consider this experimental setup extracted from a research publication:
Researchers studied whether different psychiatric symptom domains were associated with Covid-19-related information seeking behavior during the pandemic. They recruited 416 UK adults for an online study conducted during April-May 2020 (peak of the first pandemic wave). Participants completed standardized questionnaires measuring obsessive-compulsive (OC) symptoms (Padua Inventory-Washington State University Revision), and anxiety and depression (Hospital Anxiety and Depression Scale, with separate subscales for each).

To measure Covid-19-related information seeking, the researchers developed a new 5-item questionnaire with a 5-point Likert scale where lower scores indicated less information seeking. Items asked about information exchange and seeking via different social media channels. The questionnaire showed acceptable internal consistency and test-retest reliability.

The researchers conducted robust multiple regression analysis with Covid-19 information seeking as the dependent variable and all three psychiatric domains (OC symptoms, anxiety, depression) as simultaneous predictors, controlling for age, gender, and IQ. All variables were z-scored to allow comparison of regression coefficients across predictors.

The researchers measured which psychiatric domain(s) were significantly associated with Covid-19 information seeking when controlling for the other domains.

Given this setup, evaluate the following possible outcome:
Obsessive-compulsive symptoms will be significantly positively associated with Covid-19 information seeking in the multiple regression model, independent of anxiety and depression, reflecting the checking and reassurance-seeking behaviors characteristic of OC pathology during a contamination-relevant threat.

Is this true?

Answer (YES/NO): YES